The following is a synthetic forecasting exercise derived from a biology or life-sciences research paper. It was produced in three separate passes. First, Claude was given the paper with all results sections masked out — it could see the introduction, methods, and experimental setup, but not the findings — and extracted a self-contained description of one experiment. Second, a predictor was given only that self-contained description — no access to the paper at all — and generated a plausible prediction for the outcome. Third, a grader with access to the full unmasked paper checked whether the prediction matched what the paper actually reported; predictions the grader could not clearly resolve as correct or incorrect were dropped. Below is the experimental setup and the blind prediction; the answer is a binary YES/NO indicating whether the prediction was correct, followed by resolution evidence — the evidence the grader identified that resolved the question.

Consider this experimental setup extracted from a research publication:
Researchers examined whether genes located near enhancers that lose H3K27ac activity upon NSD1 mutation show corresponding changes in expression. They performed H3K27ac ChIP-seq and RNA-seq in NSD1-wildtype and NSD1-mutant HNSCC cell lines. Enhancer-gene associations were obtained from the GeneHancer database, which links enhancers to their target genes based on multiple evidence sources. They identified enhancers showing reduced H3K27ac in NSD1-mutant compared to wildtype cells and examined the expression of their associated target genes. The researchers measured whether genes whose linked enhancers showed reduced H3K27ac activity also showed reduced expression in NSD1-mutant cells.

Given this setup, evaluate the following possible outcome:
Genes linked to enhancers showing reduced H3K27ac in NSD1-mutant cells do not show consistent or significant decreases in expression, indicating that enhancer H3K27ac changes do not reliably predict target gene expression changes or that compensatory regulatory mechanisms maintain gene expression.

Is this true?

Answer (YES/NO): NO